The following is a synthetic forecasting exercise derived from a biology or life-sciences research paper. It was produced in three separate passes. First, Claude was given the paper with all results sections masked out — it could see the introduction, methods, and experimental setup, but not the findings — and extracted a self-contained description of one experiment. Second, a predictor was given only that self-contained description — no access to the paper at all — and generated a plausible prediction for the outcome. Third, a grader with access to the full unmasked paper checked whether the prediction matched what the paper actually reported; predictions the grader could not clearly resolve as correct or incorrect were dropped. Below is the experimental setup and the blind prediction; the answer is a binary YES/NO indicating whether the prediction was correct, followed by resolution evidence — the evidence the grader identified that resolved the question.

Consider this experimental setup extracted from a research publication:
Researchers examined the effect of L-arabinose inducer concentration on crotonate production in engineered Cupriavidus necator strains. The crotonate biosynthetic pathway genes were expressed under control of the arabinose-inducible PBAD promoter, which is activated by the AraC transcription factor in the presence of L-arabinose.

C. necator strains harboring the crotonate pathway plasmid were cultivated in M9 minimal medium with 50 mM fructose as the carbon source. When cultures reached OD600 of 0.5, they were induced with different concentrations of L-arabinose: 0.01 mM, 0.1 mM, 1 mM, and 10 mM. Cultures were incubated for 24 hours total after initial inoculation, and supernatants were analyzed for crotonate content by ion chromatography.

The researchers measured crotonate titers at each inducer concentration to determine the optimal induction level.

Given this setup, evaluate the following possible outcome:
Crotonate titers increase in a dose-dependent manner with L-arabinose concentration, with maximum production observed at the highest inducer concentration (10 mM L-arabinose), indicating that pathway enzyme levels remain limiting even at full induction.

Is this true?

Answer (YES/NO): NO